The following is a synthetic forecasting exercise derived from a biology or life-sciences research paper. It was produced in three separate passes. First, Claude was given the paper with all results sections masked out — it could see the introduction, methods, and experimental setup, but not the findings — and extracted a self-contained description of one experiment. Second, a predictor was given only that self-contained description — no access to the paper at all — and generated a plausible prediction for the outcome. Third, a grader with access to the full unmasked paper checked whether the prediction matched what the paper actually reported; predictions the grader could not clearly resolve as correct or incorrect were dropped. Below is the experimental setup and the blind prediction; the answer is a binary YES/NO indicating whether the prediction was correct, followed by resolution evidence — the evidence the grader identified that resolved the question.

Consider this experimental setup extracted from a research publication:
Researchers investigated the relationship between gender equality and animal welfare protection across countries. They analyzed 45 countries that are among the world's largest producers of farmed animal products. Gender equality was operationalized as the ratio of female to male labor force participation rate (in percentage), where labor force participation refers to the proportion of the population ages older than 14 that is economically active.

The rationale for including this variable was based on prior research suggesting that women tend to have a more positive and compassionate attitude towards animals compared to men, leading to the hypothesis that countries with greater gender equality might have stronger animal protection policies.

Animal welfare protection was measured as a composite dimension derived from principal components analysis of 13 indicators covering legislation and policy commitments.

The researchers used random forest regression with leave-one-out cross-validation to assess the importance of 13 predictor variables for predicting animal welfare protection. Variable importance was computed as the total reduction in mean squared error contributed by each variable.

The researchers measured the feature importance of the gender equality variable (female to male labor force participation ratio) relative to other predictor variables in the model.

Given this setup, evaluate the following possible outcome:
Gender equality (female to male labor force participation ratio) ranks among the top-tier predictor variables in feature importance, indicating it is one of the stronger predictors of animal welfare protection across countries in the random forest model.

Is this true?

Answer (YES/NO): NO